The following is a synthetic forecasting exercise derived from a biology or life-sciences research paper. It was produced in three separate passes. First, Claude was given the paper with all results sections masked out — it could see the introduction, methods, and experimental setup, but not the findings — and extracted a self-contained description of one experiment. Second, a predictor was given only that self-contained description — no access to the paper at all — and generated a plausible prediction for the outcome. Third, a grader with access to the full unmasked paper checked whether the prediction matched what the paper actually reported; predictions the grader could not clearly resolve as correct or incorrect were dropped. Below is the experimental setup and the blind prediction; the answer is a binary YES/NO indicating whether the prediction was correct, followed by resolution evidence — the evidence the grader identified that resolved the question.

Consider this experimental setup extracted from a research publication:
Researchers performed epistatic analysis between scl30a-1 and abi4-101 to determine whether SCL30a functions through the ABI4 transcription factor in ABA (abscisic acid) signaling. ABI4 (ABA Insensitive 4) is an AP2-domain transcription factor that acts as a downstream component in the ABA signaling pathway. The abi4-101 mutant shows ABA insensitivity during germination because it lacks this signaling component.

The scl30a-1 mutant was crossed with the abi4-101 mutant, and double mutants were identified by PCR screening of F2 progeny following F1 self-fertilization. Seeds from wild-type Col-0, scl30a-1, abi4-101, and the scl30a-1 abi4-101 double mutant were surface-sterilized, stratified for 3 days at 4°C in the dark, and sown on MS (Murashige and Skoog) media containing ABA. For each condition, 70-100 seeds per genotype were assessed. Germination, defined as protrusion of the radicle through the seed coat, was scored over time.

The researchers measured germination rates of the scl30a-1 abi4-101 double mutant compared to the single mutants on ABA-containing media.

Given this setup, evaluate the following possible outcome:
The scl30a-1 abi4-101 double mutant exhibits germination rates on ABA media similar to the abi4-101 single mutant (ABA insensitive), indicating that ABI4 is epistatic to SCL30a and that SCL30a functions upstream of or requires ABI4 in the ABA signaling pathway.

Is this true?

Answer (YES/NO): YES